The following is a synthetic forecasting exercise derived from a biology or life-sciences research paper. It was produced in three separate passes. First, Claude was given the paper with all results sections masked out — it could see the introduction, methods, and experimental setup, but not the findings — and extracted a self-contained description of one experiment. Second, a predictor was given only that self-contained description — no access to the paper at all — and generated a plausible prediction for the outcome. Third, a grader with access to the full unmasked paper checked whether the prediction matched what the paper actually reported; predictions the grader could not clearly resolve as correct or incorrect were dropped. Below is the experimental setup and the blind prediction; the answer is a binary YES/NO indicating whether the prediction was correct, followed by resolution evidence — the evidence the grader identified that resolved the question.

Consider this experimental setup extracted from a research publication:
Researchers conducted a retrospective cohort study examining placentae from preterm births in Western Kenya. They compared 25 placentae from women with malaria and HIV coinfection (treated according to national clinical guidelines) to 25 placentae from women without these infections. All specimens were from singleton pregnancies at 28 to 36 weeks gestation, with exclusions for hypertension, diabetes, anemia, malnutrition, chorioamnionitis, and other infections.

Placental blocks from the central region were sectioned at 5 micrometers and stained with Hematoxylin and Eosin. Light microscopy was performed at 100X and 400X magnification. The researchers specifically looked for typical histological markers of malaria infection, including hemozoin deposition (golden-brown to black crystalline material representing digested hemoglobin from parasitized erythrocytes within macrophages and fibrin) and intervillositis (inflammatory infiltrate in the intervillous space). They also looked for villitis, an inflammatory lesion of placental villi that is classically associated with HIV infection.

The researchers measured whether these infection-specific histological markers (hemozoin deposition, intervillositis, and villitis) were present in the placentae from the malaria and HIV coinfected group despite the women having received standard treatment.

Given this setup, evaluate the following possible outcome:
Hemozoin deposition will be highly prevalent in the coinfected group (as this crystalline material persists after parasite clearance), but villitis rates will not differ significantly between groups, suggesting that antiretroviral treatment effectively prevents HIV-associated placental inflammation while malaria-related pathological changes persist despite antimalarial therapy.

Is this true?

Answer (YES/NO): NO